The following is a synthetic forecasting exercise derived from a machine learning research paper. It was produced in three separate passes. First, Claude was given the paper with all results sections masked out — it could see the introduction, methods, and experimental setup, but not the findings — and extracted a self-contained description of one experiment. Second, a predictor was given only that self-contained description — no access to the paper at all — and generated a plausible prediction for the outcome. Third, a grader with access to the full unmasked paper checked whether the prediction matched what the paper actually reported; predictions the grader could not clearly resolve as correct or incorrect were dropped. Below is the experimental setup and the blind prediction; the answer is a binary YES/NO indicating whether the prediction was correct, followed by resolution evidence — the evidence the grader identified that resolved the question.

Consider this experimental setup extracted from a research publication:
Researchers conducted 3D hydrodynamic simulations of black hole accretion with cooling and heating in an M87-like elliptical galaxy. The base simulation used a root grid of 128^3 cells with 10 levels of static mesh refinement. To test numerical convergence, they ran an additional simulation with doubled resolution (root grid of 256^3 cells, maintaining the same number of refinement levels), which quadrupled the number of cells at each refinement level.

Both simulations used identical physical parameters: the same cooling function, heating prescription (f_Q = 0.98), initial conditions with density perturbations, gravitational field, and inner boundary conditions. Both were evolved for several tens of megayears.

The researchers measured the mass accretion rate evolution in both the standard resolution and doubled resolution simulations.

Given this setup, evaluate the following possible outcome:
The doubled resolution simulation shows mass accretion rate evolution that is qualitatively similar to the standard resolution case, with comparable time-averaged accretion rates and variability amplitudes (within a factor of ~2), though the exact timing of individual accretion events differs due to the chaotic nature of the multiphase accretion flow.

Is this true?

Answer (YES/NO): YES